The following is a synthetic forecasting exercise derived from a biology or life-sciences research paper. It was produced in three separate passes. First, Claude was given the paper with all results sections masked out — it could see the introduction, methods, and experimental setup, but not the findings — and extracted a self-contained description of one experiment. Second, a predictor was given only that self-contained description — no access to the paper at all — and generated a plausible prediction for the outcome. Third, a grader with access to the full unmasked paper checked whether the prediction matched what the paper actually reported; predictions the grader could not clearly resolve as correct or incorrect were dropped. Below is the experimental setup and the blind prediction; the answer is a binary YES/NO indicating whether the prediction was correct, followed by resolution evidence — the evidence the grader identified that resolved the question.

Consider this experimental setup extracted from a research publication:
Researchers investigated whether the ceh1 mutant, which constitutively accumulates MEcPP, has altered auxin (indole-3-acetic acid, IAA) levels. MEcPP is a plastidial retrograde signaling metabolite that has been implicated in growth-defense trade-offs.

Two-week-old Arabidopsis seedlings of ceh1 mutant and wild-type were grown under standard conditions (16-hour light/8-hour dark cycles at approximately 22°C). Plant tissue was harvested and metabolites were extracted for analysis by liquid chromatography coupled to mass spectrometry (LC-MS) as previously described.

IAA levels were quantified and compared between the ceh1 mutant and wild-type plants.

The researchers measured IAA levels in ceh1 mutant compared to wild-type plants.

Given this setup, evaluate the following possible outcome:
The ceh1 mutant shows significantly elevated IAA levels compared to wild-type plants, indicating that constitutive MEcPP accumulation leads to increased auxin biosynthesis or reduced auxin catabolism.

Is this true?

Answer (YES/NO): NO